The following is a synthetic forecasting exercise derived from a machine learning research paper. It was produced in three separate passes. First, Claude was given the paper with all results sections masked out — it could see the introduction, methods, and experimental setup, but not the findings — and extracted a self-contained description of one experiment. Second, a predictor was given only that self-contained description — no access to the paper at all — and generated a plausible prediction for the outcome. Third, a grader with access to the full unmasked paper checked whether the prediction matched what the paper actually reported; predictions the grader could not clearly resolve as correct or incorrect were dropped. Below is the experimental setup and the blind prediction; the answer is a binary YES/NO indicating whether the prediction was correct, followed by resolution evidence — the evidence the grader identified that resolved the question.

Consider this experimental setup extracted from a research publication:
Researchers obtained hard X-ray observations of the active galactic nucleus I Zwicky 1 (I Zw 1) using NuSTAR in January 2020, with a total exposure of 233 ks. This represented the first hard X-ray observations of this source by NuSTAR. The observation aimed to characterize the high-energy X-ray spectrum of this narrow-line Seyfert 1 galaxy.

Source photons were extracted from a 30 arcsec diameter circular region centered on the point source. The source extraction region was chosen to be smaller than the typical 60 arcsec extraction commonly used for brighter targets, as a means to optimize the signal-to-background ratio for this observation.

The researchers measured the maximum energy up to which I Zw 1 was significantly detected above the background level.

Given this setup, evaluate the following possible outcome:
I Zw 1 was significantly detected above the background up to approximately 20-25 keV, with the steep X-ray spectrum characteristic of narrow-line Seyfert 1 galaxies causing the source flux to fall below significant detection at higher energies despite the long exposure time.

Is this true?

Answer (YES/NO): NO